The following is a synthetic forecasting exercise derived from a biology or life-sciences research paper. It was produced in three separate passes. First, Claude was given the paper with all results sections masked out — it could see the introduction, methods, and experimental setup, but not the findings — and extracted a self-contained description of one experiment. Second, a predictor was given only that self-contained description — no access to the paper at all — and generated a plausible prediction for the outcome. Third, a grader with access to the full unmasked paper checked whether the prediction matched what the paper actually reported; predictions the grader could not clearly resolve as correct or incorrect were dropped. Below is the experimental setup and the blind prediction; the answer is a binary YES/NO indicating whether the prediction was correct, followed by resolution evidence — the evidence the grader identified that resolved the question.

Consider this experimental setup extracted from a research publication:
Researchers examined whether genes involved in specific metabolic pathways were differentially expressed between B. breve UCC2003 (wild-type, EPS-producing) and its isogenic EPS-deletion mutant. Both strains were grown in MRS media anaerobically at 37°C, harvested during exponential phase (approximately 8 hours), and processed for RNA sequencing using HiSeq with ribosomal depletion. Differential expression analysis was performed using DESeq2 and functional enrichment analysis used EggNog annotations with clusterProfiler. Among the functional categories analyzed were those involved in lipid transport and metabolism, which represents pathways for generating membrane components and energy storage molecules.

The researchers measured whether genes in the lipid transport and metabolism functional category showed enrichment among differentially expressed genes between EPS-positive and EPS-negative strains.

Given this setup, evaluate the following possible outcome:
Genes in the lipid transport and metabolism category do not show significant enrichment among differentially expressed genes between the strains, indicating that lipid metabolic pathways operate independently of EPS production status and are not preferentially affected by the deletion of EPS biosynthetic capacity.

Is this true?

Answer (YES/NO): NO